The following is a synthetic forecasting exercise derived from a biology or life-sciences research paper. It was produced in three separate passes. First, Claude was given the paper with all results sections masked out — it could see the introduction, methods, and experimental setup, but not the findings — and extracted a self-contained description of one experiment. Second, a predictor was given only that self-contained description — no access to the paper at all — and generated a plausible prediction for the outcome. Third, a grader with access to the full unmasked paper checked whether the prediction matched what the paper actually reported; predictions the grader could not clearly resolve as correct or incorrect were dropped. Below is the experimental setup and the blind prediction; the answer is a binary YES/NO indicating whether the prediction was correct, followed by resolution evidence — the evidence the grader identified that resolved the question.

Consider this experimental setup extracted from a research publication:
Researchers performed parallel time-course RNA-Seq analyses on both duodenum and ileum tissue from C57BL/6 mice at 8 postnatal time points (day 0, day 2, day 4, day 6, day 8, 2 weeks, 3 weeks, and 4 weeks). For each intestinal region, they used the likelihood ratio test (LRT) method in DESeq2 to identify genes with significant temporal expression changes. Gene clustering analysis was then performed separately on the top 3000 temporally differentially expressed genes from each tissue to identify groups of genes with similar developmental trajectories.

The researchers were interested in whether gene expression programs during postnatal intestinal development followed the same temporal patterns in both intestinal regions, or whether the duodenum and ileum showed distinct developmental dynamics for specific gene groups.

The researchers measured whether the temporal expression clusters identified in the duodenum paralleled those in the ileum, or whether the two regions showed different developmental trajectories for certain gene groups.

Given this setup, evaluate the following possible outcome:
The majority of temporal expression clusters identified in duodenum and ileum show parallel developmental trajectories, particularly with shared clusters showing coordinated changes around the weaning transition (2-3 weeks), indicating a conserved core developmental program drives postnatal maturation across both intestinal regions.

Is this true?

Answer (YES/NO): NO